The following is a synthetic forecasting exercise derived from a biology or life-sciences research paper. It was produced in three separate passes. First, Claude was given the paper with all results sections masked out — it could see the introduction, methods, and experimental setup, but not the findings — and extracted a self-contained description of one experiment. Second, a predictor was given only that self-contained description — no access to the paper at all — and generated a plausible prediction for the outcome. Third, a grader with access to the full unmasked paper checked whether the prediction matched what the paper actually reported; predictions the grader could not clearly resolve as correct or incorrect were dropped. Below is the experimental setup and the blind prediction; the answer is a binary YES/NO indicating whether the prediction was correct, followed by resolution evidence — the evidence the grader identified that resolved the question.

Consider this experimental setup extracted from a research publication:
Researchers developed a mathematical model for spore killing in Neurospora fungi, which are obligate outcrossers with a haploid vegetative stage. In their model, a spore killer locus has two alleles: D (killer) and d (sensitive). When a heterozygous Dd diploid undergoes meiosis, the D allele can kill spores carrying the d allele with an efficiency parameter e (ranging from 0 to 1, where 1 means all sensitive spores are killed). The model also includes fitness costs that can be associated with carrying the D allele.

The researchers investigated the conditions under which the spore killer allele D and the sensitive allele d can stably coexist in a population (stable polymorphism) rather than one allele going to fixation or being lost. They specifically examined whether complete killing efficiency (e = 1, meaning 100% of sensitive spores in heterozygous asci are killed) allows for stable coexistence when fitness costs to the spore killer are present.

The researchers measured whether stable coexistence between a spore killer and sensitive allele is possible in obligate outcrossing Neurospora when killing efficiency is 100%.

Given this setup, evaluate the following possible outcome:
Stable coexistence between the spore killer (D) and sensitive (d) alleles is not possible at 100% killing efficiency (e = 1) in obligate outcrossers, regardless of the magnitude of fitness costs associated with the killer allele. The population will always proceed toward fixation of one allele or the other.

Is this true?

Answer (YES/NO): YES